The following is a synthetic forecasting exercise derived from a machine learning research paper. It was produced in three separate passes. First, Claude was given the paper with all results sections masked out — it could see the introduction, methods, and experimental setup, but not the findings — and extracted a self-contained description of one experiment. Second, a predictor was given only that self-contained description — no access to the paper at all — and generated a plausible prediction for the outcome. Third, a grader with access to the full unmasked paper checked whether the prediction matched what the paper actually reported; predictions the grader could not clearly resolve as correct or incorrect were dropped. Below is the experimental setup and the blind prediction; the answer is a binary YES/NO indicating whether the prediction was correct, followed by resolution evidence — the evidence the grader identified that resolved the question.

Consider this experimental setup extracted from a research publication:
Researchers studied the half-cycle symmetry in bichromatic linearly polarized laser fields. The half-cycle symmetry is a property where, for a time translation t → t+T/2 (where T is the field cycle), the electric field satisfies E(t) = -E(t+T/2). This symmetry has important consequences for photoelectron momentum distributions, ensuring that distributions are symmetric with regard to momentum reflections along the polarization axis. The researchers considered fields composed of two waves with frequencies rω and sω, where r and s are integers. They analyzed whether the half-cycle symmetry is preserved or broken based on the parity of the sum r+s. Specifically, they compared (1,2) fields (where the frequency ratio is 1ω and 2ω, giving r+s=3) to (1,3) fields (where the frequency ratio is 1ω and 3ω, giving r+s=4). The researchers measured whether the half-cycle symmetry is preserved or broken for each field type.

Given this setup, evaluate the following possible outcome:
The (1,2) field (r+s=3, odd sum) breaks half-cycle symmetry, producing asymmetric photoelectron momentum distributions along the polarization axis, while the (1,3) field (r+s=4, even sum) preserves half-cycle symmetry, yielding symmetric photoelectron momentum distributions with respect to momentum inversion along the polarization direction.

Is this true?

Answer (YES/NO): YES